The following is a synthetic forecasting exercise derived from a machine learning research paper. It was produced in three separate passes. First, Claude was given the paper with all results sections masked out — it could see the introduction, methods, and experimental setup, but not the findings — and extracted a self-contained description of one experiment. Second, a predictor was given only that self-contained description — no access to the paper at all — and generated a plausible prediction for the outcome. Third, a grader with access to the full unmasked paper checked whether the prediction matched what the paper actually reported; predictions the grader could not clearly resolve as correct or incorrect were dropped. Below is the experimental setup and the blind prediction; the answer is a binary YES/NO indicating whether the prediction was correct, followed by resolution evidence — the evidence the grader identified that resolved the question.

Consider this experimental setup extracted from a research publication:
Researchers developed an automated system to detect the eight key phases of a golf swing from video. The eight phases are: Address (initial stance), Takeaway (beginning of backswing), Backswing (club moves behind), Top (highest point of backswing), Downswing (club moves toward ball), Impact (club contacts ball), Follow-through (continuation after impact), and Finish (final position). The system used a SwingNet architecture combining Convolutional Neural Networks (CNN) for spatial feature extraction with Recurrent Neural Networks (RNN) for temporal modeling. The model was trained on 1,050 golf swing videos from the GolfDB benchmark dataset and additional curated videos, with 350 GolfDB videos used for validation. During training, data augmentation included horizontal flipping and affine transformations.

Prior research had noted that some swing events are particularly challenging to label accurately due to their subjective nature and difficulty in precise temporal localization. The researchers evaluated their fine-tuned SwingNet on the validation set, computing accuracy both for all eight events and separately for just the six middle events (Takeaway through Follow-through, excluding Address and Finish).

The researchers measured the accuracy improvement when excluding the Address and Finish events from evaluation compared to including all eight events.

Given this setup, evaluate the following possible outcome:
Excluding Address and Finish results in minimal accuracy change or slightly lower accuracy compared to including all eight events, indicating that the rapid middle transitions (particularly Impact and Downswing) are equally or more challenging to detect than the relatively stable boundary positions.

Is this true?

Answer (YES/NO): NO